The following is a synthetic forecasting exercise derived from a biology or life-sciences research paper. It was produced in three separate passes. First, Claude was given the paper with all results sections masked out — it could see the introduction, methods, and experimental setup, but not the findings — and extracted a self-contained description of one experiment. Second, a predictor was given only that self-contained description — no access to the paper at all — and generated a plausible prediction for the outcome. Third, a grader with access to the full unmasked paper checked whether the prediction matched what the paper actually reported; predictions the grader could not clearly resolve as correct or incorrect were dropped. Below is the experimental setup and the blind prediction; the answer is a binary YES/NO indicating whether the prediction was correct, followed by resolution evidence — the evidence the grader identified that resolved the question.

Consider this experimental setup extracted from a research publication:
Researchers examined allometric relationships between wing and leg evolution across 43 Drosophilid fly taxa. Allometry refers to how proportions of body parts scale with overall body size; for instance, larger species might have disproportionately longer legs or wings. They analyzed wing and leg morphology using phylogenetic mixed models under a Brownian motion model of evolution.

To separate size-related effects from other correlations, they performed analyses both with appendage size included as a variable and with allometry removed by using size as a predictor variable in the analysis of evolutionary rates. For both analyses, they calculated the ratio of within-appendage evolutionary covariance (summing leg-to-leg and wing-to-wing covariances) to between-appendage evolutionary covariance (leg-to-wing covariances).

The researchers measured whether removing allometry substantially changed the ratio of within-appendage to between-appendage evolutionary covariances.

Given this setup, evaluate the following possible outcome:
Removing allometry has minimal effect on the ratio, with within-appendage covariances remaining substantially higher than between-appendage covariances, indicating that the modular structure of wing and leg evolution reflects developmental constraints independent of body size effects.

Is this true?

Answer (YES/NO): NO